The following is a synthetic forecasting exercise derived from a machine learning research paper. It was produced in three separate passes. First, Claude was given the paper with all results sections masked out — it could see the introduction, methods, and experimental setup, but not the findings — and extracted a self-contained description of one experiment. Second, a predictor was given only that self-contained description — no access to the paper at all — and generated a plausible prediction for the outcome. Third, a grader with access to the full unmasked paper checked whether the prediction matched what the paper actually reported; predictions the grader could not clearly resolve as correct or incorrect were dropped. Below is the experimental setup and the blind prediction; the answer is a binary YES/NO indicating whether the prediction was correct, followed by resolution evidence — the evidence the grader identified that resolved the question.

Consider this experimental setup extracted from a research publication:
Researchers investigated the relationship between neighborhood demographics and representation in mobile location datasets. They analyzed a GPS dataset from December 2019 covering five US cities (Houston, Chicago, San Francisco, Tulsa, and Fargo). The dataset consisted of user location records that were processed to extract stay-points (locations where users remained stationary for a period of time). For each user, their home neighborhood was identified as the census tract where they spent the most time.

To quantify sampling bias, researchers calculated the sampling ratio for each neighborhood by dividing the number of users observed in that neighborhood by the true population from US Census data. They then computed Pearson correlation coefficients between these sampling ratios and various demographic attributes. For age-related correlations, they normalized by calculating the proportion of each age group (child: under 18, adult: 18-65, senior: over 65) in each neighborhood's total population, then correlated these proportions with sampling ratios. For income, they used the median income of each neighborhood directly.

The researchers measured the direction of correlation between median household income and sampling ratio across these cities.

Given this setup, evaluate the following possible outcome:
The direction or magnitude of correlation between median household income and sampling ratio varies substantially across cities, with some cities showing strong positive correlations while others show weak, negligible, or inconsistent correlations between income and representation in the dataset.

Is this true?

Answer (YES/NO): NO